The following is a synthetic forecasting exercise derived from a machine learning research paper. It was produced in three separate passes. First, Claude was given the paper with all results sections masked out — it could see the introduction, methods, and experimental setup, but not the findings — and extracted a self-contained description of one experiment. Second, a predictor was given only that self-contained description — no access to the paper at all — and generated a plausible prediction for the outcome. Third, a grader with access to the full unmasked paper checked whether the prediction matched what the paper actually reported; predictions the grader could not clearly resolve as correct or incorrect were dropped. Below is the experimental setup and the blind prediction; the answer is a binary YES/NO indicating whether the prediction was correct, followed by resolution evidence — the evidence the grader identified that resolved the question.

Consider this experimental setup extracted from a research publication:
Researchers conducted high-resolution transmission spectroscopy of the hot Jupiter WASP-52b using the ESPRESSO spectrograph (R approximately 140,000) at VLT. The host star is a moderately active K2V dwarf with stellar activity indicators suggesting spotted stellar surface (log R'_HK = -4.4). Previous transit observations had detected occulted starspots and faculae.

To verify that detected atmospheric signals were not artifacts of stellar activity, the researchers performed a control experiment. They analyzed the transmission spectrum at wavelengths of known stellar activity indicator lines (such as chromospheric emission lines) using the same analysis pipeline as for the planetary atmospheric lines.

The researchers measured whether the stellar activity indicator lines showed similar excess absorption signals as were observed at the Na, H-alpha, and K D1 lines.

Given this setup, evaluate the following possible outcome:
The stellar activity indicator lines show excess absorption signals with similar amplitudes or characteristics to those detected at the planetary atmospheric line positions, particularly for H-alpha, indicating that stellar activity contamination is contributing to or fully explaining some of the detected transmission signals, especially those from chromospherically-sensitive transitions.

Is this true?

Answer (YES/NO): NO